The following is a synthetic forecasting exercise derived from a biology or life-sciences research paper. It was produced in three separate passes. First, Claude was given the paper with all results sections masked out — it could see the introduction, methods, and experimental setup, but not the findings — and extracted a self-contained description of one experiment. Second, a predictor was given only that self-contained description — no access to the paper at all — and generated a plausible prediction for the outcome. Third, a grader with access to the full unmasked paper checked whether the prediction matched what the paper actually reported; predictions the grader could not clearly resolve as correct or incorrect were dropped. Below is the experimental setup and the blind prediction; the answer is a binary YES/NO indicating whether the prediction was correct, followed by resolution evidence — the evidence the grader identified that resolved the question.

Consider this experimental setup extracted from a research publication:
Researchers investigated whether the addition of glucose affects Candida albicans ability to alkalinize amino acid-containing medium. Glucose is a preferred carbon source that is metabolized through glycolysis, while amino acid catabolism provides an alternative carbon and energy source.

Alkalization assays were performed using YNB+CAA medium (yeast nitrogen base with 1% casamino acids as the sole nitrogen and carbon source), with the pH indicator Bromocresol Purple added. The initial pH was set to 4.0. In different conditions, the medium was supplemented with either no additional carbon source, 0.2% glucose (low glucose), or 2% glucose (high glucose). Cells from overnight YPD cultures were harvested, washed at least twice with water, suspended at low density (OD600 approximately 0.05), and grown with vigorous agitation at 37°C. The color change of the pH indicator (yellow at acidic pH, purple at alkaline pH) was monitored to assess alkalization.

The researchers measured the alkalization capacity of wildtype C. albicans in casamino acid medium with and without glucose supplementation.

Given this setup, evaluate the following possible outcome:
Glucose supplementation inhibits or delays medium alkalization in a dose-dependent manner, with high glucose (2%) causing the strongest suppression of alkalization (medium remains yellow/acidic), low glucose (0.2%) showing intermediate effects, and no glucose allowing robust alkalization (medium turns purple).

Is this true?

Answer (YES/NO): NO